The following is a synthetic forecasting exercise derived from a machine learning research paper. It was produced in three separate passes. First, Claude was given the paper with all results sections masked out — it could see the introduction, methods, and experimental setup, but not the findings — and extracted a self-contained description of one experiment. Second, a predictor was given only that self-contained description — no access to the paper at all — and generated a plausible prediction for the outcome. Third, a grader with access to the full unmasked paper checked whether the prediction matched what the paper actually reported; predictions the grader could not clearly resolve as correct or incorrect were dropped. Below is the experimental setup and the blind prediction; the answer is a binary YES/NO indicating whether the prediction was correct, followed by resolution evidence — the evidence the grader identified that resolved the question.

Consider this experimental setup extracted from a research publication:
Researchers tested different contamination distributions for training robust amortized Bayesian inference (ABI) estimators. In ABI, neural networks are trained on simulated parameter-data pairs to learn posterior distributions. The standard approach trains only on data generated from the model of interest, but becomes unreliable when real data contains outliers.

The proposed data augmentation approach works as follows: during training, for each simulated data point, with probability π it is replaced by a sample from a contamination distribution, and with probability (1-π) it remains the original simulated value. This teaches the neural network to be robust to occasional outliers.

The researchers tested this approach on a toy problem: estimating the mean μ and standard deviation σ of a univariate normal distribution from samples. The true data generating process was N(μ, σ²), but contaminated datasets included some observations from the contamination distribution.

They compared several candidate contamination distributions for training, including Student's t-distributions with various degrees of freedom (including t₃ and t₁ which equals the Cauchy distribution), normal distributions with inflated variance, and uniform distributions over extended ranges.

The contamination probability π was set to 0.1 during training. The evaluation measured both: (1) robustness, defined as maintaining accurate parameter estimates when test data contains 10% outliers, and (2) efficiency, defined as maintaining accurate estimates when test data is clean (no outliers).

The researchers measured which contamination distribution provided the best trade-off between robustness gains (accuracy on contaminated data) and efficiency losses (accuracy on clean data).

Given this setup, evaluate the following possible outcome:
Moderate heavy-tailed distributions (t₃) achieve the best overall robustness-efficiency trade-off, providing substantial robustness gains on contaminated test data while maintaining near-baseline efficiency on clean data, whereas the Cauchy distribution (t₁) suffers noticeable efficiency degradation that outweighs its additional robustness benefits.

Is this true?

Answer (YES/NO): NO